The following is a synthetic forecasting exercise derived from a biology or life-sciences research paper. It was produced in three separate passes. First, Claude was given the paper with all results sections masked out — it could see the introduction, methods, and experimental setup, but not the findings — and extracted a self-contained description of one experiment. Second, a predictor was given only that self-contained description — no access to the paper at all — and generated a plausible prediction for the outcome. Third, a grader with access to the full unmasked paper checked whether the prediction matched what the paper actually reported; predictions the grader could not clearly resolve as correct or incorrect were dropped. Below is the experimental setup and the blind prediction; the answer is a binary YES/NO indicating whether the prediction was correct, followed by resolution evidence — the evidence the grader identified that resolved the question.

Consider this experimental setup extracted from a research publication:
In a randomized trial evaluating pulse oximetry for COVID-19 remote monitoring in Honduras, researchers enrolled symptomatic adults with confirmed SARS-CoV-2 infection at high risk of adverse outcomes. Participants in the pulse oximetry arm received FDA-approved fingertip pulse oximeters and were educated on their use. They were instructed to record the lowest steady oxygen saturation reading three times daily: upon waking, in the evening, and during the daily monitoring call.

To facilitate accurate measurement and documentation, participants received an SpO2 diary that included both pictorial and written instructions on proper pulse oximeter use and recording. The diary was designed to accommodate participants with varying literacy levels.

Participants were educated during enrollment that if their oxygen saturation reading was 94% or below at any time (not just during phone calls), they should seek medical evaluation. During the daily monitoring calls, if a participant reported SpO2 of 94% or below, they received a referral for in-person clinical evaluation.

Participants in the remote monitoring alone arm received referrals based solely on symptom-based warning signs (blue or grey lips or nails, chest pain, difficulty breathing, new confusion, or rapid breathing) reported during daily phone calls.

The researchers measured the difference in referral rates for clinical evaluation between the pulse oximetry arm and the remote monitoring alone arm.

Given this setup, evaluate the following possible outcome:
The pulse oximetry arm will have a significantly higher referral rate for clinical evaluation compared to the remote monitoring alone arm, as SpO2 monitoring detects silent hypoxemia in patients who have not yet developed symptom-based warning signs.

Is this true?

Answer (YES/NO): YES